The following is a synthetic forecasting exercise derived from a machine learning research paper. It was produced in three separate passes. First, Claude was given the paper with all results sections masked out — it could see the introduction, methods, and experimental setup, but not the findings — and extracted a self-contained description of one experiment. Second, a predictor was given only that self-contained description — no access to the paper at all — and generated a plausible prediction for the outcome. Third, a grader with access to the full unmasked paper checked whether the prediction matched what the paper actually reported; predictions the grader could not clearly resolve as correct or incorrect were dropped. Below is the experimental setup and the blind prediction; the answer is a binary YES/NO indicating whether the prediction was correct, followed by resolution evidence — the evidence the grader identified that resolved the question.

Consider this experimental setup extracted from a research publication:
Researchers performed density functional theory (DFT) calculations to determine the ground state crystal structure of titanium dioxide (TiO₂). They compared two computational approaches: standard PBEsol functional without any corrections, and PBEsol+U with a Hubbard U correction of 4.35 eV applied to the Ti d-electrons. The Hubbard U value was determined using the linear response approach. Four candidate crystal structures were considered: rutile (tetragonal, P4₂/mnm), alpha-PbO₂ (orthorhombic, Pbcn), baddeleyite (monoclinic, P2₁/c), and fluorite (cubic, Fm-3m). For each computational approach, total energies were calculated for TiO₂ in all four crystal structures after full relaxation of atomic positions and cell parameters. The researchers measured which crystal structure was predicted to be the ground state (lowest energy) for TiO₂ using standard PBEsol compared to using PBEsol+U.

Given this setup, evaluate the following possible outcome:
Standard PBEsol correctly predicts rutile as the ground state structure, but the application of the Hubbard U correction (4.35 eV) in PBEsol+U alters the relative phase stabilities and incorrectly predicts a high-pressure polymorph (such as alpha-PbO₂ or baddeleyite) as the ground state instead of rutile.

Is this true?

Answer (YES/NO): NO